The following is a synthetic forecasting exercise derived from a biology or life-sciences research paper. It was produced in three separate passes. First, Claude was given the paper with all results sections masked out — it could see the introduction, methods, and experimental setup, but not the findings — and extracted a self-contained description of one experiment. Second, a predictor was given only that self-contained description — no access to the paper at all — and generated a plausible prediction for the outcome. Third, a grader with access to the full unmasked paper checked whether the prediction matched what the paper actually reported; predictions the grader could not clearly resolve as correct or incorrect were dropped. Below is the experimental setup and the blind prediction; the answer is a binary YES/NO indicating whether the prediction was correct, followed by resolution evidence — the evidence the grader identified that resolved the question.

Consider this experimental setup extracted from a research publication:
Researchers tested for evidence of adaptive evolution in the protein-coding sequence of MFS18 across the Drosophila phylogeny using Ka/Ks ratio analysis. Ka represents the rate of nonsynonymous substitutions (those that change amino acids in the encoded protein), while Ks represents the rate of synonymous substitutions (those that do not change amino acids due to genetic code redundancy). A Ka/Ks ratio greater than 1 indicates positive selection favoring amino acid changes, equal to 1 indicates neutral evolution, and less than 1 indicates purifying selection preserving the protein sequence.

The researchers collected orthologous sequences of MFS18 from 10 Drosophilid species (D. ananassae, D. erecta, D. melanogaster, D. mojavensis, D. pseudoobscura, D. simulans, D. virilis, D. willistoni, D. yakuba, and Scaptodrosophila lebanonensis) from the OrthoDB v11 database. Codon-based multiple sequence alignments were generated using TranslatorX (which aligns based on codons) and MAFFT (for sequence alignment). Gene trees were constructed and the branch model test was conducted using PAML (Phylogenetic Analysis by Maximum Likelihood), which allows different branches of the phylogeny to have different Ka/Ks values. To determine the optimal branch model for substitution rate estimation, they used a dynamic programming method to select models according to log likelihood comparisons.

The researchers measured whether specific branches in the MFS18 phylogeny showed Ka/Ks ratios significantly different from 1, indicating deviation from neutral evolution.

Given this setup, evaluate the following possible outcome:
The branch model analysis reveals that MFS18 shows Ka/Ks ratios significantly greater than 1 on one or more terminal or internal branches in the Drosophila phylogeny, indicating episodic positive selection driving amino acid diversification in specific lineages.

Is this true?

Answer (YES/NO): NO